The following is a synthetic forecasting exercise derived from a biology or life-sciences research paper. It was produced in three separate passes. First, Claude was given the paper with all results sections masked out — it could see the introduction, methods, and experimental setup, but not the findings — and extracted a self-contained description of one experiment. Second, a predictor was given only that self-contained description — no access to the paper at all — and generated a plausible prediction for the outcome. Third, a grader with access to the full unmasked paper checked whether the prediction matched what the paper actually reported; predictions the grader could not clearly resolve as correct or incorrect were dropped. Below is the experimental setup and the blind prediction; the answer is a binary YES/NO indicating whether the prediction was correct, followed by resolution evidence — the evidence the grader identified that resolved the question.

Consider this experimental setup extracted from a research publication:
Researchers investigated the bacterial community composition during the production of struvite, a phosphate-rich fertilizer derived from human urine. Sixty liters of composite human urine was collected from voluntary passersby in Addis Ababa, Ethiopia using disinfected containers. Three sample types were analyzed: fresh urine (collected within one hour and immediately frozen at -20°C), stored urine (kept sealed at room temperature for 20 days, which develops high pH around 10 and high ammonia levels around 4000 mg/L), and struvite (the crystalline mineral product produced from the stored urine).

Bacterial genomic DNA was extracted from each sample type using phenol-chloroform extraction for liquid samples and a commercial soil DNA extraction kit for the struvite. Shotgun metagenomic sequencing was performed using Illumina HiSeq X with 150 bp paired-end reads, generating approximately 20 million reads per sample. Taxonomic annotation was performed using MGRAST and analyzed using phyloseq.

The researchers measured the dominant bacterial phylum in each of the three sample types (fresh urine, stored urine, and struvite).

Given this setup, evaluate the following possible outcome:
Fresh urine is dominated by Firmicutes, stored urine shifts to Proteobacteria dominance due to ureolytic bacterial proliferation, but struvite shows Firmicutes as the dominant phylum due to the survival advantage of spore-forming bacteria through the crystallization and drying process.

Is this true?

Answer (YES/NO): NO